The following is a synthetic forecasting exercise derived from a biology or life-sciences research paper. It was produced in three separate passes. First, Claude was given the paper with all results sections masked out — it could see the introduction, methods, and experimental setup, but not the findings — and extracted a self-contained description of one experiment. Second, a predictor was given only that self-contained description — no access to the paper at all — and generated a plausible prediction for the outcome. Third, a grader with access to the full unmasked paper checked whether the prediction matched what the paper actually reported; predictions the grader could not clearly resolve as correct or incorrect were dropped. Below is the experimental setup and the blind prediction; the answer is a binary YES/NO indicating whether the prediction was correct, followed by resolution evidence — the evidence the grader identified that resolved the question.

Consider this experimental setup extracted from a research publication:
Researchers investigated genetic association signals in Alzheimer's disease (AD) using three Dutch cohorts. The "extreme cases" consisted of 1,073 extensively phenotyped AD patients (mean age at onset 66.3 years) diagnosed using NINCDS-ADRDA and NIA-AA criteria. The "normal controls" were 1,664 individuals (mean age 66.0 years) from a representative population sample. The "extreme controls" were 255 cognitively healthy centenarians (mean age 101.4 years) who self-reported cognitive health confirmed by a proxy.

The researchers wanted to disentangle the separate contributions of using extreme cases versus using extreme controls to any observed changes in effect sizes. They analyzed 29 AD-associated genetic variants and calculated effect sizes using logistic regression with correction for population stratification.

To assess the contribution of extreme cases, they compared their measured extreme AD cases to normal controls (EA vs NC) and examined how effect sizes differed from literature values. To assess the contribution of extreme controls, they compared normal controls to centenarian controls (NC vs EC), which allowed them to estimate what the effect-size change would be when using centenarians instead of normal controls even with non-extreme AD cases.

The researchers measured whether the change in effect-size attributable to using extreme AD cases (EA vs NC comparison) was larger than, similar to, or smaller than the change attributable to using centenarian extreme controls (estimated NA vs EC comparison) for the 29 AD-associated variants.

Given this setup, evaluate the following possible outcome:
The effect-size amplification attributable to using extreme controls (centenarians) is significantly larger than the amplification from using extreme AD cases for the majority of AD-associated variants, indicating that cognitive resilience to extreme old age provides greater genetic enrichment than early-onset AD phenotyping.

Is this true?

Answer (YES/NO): YES